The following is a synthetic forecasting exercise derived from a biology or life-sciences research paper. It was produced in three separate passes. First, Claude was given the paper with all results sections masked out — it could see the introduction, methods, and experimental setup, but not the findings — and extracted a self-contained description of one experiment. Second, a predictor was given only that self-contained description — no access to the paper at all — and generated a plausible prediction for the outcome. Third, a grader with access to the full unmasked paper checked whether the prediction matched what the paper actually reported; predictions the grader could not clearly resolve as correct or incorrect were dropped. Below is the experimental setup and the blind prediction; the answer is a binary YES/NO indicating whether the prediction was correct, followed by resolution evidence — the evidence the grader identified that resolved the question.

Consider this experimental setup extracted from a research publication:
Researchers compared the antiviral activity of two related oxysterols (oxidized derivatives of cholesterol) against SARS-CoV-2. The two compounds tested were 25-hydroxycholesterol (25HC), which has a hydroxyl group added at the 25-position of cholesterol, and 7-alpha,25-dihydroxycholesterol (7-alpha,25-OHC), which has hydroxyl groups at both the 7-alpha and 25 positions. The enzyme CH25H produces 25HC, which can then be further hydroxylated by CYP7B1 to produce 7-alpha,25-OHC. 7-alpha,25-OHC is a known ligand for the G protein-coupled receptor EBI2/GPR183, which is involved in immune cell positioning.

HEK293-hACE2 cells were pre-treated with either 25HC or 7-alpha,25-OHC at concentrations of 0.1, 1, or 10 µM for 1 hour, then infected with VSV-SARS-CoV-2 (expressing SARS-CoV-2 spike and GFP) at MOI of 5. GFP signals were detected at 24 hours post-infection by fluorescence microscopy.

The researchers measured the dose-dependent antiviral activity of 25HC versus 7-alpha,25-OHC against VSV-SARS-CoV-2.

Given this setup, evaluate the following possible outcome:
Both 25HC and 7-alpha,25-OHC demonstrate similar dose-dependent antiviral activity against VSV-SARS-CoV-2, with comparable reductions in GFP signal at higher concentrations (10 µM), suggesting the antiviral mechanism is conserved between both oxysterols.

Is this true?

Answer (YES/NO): NO